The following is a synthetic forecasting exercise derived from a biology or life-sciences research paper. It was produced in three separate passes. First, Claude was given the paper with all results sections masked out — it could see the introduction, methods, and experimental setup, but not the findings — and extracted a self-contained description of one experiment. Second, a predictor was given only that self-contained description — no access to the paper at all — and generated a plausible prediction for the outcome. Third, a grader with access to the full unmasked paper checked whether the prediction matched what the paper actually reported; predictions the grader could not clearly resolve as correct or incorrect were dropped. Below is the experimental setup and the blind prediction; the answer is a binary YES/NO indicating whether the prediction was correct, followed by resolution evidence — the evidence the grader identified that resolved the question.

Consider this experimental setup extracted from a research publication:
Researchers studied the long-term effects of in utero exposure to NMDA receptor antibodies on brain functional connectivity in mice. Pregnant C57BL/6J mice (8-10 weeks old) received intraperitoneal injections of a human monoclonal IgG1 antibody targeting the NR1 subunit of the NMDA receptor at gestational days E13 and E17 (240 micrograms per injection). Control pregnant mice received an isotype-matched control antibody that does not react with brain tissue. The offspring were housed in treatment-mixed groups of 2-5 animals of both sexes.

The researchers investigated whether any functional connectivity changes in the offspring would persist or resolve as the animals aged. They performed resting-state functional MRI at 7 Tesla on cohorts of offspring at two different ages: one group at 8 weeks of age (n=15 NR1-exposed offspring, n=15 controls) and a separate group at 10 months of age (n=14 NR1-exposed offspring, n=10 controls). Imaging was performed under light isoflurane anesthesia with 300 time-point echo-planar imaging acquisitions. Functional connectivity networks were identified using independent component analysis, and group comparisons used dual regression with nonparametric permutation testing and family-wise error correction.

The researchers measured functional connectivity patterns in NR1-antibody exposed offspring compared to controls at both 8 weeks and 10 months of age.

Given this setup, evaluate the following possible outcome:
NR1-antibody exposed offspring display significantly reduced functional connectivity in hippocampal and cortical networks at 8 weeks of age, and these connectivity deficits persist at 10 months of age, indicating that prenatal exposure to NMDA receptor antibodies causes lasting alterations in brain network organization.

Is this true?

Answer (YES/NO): NO